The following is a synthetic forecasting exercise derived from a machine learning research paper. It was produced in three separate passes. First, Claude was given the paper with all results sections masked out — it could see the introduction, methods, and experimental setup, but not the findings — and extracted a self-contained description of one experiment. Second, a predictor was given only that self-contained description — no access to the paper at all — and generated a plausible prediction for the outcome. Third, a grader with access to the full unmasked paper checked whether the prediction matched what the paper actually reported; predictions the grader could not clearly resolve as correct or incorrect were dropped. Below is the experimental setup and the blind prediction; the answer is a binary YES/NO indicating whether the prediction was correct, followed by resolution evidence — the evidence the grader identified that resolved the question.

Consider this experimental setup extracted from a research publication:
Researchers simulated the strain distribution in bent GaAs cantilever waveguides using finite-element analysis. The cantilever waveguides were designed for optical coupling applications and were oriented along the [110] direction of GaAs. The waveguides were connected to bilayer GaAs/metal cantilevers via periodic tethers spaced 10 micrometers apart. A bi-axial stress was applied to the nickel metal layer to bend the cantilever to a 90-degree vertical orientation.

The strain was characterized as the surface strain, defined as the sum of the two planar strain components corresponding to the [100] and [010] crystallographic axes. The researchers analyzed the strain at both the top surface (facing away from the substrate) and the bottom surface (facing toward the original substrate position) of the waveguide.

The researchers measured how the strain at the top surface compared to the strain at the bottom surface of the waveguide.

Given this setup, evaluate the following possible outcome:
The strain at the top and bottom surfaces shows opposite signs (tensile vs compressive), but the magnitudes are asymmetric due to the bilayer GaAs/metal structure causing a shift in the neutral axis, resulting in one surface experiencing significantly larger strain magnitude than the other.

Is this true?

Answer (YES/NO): NO